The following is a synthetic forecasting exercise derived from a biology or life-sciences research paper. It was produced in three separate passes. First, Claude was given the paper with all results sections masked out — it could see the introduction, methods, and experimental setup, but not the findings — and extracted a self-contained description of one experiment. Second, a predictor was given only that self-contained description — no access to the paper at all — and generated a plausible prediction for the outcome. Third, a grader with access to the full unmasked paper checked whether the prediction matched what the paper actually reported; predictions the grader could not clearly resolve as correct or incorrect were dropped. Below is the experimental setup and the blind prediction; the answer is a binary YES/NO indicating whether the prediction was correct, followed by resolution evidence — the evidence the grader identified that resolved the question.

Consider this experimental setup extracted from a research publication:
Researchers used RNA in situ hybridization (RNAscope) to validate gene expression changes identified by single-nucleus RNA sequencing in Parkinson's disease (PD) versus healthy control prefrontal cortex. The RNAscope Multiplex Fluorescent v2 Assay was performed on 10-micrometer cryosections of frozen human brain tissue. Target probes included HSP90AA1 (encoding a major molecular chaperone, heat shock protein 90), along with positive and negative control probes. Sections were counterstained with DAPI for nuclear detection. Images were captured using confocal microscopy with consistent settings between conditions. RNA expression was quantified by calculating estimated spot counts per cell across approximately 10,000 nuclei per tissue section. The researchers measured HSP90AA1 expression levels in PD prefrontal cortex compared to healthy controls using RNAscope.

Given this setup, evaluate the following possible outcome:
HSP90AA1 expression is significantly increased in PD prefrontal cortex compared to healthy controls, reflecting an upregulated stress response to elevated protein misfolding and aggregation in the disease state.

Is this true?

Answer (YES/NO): NO